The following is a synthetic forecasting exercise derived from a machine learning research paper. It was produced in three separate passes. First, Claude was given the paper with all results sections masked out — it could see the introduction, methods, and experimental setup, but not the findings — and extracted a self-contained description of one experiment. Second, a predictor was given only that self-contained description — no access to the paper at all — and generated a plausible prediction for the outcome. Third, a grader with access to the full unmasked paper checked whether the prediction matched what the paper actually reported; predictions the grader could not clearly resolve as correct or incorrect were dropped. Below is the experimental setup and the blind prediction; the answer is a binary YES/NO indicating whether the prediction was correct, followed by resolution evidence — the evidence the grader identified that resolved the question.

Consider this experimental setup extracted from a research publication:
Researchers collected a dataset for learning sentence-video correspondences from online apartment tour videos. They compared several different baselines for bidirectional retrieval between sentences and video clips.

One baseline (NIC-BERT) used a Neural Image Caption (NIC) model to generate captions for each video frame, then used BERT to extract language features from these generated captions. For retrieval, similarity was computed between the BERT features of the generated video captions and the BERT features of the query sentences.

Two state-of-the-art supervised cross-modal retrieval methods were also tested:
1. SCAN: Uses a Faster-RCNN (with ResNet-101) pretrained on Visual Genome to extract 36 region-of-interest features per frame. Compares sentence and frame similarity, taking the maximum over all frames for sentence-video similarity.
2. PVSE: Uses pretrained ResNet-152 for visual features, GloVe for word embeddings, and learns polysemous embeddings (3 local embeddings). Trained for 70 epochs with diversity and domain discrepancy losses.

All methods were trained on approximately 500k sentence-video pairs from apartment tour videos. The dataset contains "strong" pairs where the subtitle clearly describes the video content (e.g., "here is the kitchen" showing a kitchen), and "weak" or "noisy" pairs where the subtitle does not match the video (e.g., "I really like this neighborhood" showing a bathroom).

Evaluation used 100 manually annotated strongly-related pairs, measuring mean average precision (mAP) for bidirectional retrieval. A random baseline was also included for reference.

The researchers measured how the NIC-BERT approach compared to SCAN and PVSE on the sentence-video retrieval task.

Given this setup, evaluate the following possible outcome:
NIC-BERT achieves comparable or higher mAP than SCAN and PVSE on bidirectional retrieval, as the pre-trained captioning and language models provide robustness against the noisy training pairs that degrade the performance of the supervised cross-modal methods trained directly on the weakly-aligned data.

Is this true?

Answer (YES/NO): NO